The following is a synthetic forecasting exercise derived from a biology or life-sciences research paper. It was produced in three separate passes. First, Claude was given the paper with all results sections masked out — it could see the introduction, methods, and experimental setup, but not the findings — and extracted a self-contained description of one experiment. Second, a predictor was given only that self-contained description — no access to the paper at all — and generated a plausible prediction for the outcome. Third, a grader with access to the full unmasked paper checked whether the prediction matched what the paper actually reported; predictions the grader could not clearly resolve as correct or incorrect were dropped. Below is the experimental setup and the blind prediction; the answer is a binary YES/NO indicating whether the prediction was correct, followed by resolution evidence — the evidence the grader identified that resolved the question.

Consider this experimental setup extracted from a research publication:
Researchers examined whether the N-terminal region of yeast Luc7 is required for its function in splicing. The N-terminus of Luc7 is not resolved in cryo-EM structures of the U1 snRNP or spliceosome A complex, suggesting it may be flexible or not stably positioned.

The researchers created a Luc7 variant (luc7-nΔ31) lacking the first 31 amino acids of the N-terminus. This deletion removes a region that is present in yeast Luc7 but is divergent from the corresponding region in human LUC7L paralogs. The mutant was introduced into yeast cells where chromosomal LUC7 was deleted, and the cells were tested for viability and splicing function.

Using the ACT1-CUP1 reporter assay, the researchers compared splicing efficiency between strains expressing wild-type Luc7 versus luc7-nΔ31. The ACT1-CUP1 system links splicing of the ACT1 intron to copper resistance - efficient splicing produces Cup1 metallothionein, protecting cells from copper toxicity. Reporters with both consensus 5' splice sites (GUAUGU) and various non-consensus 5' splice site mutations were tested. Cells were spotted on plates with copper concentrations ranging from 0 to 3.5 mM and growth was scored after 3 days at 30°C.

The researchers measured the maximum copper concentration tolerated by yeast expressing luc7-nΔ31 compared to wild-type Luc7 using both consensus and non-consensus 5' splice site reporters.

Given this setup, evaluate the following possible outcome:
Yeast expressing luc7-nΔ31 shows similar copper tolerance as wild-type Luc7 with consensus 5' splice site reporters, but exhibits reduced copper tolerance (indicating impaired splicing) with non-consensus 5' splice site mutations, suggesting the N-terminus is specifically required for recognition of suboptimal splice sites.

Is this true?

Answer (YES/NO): YES